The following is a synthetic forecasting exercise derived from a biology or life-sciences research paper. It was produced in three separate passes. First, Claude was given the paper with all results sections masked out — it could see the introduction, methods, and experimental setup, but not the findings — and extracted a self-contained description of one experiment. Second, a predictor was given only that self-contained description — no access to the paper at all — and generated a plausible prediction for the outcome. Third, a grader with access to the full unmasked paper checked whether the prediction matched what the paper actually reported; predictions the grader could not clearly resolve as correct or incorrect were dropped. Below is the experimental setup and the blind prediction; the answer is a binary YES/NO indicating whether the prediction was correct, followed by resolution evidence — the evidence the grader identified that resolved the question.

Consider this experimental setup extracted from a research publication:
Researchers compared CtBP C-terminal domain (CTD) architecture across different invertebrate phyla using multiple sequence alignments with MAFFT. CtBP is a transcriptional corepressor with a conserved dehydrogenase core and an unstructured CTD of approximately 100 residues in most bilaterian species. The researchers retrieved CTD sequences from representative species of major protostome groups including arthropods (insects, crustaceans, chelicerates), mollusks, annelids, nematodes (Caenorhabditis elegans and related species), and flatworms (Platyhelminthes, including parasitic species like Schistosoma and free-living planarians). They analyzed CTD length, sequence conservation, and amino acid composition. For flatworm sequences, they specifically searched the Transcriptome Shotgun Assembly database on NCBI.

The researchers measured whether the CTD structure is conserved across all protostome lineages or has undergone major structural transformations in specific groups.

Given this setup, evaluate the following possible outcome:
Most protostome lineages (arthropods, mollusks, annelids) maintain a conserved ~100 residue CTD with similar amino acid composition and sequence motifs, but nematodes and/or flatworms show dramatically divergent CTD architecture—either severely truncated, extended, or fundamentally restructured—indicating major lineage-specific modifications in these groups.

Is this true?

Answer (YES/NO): YES